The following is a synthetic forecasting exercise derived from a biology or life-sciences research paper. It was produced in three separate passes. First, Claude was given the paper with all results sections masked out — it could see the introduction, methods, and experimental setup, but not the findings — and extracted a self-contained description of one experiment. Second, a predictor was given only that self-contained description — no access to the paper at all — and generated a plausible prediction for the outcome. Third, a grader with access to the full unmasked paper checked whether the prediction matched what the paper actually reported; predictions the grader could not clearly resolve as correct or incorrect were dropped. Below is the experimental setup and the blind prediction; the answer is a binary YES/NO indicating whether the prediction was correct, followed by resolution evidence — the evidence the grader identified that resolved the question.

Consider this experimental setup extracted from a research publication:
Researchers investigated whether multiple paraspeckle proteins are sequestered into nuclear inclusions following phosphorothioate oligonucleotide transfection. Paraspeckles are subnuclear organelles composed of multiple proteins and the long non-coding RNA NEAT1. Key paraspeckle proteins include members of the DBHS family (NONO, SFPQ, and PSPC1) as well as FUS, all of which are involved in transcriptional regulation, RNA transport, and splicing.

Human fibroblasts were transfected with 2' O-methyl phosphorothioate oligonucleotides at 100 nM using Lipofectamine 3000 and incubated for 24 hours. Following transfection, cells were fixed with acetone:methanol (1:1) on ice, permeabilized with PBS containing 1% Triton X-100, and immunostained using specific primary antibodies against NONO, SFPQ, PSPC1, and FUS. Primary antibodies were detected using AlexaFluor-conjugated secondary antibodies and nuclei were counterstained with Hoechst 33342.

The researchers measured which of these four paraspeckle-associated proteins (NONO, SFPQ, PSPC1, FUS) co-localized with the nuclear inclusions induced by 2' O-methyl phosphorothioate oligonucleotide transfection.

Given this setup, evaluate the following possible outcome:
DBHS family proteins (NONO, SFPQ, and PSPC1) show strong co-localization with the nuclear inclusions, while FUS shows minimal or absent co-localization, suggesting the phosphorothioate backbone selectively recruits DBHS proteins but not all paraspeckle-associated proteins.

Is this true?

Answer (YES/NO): NO